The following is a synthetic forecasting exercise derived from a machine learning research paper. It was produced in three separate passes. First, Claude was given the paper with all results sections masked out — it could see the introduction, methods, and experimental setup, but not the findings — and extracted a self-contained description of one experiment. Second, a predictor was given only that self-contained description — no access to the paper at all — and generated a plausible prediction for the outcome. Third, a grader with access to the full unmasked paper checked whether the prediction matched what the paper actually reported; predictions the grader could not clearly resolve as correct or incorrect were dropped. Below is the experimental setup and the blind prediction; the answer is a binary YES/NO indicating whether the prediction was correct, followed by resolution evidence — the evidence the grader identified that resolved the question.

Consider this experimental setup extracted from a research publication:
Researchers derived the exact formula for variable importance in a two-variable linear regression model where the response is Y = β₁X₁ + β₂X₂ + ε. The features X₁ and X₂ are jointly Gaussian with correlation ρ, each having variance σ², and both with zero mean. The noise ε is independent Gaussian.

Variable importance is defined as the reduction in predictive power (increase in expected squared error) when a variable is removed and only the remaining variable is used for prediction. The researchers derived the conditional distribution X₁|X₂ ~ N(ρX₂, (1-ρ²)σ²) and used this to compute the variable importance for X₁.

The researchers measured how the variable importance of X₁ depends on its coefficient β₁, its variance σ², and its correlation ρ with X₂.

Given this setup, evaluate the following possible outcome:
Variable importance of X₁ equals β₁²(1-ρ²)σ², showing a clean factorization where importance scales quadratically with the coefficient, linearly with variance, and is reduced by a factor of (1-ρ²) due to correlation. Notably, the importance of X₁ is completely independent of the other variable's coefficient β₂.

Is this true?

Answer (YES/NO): YES